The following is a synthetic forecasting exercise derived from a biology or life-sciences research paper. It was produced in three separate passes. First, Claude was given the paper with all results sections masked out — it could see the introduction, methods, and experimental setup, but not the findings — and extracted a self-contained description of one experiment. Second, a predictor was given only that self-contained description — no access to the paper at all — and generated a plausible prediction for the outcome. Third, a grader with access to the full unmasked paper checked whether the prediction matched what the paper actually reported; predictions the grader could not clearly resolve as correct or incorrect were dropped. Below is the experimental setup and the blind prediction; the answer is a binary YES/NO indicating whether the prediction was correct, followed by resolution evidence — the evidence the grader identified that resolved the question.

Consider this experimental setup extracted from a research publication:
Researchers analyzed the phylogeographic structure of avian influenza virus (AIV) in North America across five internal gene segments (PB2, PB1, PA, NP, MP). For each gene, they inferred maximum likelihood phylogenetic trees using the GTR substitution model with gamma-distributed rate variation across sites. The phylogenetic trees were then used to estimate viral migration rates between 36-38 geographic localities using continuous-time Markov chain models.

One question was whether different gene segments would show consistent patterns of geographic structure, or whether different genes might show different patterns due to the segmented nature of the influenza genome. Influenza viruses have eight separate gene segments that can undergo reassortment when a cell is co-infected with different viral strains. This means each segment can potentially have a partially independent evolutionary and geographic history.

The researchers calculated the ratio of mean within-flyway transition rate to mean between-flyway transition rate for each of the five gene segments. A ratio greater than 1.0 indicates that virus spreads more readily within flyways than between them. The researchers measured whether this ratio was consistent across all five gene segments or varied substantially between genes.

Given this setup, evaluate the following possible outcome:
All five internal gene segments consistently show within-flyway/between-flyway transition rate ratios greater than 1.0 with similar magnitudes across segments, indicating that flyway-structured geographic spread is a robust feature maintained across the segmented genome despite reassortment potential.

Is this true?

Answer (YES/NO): YES